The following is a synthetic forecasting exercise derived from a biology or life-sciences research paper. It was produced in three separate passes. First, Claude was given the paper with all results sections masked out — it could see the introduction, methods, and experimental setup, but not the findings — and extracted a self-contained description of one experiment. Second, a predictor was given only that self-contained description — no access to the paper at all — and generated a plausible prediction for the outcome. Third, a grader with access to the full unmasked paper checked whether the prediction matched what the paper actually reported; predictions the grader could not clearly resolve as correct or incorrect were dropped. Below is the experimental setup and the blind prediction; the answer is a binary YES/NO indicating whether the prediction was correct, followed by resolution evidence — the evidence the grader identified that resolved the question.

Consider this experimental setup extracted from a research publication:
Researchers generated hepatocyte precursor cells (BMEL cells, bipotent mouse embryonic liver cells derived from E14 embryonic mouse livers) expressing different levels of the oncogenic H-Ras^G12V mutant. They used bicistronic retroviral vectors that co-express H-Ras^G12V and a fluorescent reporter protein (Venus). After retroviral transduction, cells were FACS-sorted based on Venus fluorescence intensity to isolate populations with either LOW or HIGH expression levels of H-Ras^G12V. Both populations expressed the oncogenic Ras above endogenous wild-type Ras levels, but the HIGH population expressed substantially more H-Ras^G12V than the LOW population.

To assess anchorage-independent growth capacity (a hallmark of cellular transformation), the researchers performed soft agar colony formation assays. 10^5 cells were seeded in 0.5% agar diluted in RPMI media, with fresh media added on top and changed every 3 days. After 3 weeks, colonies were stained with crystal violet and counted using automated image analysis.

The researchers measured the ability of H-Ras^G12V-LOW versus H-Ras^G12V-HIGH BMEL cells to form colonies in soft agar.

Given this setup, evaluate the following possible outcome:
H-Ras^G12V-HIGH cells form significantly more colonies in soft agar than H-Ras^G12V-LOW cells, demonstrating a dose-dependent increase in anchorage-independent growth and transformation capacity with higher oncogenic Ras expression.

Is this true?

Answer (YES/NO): YES